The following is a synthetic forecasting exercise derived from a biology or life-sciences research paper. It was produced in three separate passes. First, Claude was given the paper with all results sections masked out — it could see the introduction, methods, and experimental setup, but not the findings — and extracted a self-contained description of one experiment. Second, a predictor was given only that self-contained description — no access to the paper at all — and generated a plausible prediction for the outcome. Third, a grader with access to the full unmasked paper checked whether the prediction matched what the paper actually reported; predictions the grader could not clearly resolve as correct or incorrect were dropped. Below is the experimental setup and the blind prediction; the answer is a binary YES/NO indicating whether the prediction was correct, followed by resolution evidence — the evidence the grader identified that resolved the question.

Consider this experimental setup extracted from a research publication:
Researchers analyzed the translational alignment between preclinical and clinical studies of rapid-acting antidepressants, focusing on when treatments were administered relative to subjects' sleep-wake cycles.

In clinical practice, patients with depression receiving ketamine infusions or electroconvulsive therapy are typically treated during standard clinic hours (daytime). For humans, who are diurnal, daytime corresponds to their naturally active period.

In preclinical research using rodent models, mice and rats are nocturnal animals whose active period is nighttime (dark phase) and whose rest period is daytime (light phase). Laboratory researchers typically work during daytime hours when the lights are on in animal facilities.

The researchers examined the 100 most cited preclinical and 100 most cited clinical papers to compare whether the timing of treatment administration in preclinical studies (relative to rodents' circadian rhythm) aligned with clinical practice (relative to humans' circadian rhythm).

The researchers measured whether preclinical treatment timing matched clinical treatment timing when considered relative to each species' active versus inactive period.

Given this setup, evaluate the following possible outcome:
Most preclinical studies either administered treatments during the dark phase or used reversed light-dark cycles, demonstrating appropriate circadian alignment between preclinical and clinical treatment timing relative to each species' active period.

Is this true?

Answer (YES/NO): NO